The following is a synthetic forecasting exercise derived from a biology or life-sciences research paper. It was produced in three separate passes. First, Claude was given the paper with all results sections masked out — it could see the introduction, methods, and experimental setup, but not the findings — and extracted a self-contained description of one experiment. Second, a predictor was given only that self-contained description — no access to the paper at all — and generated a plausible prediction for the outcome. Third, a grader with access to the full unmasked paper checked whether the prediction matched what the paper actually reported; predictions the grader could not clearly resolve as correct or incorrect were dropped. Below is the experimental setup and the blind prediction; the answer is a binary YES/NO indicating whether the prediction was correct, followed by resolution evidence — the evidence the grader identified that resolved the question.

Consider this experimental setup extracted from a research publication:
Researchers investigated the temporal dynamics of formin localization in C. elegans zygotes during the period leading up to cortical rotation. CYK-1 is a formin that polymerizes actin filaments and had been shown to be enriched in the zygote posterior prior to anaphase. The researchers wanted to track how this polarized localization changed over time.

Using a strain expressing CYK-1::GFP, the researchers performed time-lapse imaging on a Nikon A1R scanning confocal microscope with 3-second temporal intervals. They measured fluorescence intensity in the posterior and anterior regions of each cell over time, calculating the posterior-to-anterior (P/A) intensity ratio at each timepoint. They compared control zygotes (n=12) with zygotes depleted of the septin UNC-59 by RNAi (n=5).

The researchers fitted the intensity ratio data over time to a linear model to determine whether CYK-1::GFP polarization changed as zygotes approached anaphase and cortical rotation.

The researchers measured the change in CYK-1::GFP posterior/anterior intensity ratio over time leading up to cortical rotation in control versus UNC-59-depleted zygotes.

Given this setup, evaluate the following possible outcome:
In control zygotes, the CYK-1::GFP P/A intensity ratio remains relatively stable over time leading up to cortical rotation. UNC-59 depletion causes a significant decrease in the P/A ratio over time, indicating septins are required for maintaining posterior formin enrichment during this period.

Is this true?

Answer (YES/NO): NO